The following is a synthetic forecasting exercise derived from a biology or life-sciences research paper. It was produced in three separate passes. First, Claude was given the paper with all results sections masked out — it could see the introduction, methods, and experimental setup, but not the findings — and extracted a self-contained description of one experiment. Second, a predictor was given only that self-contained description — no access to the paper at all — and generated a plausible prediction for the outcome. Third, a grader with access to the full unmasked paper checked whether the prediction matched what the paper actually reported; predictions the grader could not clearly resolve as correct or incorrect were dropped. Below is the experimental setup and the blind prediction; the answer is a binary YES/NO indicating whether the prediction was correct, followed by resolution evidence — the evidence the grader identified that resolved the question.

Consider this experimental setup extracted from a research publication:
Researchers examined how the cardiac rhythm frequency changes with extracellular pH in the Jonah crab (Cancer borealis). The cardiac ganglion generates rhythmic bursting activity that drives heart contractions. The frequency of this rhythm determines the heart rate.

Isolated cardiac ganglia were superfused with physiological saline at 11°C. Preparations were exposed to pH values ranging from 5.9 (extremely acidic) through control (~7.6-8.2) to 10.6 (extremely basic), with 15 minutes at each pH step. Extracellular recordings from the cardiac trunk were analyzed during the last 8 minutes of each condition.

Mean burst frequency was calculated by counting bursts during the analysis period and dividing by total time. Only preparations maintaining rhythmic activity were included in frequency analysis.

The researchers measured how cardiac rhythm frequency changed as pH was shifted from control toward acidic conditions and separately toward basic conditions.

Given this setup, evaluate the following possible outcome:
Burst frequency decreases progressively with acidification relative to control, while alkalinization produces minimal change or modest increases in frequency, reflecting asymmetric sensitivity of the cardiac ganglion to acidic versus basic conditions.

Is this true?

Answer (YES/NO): NO